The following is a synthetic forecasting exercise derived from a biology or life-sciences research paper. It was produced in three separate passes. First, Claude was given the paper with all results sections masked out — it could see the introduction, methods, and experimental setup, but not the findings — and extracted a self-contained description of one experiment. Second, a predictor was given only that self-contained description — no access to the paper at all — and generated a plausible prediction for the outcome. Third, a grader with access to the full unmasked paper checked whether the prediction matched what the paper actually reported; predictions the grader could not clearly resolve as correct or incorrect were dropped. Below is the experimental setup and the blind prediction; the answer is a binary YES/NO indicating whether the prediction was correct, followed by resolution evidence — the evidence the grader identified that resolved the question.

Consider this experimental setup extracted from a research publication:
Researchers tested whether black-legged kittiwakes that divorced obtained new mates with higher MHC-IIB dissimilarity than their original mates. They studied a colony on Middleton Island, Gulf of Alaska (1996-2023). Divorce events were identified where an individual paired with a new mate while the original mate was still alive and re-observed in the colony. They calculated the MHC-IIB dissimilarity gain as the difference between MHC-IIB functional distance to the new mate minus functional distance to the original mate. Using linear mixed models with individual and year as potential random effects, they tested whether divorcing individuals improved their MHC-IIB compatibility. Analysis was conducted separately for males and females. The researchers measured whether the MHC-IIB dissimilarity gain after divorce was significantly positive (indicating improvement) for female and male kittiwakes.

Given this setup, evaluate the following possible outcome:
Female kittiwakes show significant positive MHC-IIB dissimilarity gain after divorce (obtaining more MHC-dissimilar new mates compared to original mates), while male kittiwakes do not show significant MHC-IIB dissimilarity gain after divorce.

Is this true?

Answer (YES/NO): NO